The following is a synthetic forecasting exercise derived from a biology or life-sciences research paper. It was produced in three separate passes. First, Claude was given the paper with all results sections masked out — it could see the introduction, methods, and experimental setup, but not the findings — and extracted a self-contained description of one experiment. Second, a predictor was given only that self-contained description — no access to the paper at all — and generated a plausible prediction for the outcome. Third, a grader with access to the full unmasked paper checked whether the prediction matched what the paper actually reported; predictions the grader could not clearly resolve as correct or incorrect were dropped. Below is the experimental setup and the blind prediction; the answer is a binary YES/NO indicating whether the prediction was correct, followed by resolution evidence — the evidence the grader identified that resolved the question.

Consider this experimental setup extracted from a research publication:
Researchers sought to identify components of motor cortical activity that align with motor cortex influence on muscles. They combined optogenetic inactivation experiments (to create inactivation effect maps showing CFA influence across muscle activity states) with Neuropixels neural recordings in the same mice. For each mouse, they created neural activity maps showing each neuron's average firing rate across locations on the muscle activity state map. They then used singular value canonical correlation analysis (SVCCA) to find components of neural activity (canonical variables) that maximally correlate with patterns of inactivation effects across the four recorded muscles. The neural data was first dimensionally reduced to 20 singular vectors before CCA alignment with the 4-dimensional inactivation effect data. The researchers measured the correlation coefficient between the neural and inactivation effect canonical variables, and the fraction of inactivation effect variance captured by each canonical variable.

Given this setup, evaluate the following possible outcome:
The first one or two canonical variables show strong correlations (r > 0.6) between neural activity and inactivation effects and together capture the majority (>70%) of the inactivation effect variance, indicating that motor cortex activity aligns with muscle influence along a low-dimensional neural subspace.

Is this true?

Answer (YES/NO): NO